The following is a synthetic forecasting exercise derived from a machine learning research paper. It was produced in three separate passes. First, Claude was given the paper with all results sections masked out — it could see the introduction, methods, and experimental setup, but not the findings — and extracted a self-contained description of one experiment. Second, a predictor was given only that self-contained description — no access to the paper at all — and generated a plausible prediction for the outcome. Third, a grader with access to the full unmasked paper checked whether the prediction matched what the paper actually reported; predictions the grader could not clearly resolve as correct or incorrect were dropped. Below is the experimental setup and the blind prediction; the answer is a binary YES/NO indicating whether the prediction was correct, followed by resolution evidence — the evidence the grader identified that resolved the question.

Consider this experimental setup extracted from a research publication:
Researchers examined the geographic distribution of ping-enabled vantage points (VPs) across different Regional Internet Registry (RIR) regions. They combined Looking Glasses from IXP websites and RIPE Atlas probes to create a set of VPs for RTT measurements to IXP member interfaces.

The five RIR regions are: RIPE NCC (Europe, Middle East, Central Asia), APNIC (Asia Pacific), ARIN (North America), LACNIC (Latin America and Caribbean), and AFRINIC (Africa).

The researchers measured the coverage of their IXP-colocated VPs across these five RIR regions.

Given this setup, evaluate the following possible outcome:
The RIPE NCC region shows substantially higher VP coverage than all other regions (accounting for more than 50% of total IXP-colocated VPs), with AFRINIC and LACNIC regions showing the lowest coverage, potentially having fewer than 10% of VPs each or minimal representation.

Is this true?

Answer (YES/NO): NO